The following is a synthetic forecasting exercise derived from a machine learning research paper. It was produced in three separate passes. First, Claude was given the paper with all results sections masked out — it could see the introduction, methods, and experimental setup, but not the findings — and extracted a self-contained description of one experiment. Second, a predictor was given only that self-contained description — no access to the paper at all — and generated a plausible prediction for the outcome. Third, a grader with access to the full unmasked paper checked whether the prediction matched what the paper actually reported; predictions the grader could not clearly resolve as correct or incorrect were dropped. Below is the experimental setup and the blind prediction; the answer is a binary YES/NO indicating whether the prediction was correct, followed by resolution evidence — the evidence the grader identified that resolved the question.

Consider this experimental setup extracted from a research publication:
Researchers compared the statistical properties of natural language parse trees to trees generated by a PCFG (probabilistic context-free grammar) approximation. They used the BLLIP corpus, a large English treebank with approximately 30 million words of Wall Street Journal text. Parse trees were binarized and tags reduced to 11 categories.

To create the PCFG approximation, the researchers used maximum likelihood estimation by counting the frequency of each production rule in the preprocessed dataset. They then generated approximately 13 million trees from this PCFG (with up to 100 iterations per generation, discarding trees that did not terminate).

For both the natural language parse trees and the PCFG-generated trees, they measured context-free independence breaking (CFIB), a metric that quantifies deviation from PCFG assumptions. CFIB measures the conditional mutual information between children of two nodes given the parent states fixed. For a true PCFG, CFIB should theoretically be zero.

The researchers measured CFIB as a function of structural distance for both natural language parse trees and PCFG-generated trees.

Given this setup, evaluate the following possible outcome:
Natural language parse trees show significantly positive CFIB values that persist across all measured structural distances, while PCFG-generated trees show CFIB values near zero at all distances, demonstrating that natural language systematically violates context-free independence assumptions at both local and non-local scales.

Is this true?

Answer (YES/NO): YES